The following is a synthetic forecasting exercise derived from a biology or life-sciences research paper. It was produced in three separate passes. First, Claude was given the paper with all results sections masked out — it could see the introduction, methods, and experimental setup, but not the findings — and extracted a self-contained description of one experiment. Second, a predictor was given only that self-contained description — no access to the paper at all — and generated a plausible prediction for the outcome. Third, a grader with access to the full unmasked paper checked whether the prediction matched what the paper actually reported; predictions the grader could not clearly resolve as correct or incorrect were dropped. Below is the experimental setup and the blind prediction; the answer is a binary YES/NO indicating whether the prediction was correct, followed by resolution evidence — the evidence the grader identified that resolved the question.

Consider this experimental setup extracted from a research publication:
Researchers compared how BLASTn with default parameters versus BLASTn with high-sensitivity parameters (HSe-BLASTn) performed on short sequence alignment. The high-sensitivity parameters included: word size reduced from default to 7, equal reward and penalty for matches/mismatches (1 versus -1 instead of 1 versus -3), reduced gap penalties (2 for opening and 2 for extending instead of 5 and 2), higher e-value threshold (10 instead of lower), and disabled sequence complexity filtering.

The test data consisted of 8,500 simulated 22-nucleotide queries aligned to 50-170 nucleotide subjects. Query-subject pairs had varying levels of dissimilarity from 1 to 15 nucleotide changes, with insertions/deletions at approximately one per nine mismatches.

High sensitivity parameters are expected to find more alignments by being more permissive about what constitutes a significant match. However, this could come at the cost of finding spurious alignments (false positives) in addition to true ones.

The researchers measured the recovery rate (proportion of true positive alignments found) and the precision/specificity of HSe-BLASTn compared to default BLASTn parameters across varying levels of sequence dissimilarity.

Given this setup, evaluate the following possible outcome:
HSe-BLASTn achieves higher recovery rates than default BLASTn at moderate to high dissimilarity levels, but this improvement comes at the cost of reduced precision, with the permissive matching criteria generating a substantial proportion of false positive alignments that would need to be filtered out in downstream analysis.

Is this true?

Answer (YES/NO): NO